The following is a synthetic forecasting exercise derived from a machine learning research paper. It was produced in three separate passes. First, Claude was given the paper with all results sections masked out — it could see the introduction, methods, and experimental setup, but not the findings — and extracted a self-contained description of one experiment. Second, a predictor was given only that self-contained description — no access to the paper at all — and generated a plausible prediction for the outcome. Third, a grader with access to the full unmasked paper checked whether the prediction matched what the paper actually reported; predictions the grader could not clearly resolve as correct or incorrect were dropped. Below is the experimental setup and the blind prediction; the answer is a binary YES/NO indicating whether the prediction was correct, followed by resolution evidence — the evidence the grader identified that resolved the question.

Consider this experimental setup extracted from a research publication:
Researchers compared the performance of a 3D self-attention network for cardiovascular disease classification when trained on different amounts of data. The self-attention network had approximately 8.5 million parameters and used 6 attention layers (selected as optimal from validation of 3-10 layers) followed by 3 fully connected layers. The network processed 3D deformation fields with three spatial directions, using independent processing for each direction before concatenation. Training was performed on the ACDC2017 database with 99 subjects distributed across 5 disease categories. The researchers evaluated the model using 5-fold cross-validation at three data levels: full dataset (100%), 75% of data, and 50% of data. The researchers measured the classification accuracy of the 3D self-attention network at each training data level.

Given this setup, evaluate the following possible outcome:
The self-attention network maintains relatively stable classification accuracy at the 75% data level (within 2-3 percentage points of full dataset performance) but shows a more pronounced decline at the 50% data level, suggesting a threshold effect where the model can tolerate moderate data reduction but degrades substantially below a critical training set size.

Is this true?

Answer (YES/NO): NO